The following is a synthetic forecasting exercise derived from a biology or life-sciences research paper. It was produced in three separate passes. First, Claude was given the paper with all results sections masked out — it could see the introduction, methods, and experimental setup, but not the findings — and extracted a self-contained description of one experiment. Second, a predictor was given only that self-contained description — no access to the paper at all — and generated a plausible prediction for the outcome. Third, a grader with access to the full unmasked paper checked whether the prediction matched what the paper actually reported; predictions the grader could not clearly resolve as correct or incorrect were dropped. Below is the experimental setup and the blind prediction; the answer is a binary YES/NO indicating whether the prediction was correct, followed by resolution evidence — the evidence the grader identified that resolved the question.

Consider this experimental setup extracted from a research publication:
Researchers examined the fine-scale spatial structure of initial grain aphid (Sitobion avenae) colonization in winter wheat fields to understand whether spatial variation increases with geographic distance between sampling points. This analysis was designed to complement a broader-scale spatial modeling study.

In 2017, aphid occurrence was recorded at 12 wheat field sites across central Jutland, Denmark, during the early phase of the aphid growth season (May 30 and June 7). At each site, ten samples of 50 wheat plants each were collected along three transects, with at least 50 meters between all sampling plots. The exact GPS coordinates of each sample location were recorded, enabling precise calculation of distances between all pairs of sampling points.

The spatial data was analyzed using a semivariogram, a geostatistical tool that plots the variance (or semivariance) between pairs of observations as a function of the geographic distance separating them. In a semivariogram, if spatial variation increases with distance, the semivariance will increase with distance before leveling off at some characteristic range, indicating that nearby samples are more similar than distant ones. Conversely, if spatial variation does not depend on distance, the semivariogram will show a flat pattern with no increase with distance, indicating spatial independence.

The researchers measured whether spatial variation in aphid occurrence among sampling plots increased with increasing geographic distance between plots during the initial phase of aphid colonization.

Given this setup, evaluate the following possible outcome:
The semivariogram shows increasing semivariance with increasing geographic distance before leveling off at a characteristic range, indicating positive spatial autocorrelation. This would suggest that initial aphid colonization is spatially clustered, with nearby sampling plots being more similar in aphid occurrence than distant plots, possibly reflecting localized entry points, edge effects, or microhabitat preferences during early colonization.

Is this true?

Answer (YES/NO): NO